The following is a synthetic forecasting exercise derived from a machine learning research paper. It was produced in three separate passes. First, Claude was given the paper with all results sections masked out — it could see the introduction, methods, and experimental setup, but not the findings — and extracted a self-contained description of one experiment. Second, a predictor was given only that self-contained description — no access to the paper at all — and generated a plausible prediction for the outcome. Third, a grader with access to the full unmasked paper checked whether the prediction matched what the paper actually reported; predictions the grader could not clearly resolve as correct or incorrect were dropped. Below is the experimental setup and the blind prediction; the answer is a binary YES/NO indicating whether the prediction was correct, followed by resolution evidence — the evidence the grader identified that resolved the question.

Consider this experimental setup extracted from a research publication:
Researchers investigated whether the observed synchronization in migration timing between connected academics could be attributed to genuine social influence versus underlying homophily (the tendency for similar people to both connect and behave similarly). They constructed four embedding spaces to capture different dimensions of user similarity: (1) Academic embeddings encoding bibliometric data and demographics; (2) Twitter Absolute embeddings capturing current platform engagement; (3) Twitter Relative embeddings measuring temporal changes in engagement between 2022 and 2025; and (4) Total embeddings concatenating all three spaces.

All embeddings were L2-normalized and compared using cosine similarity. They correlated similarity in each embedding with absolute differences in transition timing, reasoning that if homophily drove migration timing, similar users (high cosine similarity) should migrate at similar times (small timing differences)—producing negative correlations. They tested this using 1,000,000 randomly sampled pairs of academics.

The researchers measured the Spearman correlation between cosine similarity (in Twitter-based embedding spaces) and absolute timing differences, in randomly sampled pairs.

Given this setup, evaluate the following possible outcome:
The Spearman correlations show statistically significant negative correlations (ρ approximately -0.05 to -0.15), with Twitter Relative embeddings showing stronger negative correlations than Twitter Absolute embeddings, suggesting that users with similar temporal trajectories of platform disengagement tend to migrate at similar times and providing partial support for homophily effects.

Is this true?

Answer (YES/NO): NO